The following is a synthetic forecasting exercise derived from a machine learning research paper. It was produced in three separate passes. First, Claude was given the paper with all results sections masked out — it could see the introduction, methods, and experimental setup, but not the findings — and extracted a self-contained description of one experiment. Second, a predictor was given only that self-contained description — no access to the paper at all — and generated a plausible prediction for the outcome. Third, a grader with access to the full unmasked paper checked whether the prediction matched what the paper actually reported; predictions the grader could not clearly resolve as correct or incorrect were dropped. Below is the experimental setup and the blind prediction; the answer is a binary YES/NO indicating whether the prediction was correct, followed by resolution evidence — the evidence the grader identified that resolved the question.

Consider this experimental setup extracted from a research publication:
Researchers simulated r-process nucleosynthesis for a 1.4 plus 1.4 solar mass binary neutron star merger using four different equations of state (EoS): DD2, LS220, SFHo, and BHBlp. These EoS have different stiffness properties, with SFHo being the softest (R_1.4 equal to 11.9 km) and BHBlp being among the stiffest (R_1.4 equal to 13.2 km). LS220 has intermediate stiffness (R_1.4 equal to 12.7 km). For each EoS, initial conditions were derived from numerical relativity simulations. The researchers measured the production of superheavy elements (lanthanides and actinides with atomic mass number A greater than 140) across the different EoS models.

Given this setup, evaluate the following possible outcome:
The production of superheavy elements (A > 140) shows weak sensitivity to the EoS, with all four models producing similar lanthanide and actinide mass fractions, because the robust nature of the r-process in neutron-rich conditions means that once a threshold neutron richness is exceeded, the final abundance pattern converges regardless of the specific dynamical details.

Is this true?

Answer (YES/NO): NO